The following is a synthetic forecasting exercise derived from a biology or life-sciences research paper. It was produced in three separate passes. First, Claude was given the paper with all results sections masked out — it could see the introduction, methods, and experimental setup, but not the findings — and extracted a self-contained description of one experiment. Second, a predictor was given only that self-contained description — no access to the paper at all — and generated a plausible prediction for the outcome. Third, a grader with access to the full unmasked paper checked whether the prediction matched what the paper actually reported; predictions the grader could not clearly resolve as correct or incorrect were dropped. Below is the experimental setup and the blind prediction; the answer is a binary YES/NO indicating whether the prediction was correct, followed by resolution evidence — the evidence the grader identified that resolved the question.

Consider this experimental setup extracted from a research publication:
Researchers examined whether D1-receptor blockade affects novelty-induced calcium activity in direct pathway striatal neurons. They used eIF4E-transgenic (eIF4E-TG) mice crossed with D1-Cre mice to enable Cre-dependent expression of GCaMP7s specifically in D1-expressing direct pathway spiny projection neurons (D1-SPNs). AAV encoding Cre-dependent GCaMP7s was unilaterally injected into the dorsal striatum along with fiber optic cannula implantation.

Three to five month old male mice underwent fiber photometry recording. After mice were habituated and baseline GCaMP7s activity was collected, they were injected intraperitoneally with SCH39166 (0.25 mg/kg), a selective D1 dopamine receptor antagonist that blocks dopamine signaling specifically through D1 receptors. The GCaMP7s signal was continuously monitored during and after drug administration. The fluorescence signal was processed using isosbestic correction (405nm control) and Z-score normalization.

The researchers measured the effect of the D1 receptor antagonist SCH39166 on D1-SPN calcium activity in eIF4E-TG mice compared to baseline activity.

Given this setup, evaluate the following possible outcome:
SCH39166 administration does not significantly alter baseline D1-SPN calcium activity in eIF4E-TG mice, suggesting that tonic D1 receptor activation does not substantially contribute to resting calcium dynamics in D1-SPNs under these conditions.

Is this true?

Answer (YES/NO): NO